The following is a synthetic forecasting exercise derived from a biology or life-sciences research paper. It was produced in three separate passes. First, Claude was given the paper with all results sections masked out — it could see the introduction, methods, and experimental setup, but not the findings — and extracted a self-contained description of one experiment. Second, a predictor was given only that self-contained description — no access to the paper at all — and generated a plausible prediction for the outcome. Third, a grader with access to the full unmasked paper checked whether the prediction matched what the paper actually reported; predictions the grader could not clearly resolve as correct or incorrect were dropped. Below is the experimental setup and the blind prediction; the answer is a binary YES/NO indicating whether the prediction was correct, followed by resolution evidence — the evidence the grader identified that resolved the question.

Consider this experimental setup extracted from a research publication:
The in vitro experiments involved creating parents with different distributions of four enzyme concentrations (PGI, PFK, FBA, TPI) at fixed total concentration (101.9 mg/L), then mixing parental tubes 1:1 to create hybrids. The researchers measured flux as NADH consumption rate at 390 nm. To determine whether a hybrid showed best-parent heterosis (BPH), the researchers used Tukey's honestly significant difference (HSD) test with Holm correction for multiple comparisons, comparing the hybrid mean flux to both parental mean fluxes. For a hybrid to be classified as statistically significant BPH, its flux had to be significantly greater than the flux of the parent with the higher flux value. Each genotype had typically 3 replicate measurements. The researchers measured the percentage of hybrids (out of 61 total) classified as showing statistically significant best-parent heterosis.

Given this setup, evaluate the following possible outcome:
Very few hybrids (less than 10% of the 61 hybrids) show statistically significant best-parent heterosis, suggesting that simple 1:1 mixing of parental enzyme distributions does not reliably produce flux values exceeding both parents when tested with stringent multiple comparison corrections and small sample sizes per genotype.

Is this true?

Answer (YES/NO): NO